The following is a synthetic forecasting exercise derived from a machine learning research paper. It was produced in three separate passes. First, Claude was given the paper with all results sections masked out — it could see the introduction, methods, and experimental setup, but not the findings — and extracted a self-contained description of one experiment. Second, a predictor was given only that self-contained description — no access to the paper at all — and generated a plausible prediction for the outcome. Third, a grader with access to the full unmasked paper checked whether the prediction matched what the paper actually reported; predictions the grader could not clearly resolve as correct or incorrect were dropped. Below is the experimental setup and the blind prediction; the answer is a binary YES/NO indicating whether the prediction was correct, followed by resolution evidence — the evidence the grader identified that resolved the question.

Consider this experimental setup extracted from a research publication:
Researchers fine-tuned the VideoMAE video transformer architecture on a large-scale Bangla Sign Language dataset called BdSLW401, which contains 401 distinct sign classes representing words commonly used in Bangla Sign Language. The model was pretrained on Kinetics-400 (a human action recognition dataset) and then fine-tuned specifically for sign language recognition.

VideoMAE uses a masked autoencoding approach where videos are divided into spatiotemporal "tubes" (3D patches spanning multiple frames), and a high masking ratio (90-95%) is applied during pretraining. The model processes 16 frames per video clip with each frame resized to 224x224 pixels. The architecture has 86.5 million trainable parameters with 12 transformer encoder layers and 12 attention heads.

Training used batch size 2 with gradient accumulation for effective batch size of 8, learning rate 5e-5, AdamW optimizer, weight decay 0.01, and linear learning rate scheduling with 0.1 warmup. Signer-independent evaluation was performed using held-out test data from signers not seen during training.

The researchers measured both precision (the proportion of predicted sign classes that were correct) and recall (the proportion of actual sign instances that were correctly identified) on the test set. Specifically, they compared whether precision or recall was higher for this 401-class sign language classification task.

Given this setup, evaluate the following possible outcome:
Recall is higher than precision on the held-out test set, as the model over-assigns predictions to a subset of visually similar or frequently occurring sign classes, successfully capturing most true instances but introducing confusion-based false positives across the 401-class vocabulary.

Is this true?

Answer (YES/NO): NO